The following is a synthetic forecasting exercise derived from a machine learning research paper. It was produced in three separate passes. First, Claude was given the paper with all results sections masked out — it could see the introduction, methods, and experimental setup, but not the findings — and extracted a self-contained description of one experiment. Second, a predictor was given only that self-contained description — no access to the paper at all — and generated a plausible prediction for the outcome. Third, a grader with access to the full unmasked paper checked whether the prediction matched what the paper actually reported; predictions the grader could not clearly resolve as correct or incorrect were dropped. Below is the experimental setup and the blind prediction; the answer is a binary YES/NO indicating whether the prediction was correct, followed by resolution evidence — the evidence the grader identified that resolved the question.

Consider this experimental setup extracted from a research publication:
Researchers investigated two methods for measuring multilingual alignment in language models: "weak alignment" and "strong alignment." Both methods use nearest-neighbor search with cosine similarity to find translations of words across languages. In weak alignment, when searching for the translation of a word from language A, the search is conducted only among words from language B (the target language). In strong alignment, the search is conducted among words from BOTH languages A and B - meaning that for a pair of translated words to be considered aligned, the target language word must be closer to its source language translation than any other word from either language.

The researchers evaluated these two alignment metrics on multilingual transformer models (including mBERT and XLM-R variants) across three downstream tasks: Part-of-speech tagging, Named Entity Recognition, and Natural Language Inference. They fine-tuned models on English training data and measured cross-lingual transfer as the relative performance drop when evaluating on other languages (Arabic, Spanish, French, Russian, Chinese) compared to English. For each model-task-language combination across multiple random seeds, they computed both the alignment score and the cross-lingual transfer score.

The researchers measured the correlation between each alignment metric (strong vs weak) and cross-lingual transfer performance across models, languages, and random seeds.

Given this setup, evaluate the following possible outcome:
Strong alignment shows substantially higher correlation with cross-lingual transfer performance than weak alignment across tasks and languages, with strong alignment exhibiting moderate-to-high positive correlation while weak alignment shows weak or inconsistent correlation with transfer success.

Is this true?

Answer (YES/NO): NO